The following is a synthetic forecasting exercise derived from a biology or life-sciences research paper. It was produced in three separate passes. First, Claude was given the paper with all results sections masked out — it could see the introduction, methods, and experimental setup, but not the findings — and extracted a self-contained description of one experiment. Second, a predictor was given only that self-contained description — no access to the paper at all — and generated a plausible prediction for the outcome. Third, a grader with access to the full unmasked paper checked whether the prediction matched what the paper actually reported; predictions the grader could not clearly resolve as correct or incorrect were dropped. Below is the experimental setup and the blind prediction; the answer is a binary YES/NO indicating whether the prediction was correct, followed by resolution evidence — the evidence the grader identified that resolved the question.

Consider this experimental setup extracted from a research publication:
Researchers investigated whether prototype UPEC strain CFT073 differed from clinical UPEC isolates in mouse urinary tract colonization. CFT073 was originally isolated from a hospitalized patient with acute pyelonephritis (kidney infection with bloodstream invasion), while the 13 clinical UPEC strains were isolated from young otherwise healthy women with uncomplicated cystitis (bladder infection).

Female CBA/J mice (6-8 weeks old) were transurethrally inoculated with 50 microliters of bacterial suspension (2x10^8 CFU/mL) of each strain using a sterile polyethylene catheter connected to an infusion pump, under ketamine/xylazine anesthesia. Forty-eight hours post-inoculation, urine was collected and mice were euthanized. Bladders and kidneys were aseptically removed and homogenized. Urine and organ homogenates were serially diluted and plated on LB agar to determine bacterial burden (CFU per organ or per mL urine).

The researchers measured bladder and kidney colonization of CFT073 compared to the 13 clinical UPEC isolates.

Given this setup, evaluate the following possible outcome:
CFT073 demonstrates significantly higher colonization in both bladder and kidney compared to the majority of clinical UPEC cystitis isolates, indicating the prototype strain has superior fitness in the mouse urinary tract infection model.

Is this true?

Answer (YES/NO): NO